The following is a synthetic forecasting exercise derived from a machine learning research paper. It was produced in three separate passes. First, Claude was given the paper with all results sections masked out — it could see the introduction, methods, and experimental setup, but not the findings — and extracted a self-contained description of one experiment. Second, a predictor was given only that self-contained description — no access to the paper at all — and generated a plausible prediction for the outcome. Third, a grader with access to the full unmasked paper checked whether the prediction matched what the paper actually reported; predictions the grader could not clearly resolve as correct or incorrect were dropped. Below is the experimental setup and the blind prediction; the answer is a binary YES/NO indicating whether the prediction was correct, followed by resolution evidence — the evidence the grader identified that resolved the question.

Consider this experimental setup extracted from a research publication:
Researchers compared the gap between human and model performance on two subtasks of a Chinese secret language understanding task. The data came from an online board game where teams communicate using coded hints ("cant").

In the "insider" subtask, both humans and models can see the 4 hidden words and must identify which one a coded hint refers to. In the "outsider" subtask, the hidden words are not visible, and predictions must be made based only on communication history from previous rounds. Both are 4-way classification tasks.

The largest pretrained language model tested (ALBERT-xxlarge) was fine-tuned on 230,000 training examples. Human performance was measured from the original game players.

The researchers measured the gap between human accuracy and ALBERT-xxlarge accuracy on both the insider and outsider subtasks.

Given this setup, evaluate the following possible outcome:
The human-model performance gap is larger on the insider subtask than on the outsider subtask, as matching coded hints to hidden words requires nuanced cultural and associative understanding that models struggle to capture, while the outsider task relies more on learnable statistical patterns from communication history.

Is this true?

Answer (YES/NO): YES